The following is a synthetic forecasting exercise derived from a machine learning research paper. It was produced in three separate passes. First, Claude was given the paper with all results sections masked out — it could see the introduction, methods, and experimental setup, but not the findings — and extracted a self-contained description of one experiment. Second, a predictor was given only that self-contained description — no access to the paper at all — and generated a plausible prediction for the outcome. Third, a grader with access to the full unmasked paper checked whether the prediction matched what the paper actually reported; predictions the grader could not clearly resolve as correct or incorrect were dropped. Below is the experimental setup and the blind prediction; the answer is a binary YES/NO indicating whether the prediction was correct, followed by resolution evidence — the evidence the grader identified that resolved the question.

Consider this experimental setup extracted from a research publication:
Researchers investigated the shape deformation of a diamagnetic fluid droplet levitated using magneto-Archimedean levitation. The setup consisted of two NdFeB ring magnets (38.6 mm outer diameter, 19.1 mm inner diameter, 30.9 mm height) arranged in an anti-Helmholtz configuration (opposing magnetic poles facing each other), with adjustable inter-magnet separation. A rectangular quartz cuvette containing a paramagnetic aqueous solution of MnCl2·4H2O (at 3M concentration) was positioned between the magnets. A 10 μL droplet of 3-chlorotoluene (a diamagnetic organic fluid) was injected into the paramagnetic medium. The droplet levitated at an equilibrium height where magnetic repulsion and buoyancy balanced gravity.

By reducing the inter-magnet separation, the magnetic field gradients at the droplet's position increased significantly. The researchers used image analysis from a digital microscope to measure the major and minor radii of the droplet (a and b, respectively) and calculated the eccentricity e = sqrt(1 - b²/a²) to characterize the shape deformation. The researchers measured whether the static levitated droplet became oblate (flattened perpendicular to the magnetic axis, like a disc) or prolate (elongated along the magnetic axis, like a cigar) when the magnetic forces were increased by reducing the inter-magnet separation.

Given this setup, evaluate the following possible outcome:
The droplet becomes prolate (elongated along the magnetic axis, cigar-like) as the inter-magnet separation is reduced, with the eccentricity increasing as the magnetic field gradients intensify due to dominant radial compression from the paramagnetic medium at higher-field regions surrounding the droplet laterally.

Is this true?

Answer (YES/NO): NO